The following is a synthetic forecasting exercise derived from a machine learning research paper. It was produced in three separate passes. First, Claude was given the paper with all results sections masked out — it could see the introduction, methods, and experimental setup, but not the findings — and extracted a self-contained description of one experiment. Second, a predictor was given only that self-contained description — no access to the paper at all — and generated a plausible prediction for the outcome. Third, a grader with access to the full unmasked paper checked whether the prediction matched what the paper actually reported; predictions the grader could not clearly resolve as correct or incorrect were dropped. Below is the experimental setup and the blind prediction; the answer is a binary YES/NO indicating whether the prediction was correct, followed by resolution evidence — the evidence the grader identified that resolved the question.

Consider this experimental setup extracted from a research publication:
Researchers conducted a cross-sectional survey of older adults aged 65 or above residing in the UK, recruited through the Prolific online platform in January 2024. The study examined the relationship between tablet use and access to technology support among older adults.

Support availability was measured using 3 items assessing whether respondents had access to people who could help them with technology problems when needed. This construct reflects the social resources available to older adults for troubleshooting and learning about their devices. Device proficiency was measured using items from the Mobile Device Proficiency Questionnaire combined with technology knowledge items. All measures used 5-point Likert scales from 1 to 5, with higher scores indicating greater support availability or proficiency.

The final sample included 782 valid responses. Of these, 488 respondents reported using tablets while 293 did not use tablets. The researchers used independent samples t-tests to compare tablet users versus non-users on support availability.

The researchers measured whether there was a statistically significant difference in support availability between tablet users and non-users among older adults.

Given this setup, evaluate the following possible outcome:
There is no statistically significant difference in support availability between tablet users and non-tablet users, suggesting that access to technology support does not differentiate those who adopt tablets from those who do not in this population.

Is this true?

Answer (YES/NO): NO